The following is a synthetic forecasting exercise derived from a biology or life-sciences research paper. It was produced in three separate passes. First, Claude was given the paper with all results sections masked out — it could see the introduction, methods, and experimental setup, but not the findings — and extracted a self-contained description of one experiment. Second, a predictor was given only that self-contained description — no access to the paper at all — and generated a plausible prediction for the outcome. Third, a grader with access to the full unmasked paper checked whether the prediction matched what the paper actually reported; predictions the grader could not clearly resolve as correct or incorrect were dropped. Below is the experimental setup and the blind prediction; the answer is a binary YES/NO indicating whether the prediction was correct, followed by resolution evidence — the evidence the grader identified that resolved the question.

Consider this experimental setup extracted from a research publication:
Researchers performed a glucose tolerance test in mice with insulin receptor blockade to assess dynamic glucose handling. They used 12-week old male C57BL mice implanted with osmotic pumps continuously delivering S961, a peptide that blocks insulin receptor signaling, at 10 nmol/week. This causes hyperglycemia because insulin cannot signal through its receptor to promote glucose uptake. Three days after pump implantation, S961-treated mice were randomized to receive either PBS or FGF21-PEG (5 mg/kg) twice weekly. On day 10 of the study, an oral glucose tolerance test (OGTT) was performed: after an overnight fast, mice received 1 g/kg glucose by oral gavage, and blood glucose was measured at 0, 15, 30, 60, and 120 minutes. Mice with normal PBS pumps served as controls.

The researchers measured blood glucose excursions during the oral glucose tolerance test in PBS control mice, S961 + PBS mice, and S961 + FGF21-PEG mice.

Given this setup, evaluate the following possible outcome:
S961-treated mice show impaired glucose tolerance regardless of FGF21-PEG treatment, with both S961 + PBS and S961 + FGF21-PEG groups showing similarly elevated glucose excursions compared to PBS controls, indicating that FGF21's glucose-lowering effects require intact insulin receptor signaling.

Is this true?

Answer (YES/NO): NO